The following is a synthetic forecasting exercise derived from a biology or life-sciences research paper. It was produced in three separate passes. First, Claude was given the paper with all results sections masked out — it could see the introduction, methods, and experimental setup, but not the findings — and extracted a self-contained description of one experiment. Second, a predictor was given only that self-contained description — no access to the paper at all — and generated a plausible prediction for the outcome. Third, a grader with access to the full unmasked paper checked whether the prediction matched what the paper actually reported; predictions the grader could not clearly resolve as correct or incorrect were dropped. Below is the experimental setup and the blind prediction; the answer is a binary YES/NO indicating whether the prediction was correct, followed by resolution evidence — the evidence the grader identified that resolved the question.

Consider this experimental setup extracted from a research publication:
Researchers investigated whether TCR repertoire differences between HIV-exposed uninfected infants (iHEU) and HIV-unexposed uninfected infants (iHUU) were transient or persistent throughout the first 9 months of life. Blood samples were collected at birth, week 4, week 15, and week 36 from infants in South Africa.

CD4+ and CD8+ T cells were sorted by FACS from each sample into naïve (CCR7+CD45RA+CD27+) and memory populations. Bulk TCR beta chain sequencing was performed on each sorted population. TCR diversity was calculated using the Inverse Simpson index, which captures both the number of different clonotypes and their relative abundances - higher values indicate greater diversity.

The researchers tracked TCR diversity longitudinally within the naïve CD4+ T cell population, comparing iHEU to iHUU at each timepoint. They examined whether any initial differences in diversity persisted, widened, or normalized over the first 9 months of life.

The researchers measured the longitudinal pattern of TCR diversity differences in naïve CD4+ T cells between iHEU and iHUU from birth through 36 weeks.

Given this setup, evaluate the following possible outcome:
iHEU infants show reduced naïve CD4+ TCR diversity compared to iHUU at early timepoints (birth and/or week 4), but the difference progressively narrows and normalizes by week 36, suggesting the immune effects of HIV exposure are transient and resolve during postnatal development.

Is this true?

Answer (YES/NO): NO